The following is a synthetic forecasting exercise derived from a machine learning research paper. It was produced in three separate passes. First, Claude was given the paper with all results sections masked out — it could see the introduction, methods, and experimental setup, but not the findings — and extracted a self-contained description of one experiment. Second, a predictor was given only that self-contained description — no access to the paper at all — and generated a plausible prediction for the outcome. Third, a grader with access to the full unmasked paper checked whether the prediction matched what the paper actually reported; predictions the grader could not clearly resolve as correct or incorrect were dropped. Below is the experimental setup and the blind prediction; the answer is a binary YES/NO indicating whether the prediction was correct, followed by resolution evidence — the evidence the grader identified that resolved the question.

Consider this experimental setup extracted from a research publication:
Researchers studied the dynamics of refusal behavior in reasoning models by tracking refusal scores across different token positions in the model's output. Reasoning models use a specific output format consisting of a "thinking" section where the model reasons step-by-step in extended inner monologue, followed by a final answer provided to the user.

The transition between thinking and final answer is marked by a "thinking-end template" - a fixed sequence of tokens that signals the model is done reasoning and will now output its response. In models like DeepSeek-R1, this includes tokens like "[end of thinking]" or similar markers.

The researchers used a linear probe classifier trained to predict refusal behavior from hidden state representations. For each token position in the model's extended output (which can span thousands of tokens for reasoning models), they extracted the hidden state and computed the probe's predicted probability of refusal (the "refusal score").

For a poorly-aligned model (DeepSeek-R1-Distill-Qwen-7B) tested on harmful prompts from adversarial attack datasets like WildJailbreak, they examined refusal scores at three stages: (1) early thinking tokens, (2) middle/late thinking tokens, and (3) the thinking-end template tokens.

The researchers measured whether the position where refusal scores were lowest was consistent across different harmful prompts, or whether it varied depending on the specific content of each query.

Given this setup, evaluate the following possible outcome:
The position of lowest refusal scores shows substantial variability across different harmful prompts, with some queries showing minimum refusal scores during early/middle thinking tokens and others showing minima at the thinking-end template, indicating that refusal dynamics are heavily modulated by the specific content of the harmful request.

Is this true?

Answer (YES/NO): NO